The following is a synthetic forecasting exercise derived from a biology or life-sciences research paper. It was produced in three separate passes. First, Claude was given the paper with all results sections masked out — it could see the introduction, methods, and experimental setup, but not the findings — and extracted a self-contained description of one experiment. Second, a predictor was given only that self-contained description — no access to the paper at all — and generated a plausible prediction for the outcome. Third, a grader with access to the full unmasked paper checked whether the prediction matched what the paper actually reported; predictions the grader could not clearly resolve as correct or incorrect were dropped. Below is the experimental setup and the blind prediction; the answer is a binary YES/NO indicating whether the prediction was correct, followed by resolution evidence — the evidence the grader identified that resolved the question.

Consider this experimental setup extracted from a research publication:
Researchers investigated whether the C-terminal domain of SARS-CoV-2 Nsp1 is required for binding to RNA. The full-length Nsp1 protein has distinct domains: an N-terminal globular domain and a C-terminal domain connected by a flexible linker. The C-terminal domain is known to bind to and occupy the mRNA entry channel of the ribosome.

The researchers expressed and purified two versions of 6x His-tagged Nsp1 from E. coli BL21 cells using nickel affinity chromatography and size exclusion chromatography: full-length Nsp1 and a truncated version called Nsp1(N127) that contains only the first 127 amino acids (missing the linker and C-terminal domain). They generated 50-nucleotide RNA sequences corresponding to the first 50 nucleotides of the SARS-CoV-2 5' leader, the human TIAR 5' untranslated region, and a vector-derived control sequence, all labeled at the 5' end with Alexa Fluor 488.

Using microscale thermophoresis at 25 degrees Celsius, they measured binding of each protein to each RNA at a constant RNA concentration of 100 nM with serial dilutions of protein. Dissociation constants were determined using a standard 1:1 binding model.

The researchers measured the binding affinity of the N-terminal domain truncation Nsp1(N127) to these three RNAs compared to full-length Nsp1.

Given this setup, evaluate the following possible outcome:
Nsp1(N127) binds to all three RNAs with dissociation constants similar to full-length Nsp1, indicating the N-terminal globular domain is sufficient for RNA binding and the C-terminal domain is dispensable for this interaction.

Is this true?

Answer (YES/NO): NO